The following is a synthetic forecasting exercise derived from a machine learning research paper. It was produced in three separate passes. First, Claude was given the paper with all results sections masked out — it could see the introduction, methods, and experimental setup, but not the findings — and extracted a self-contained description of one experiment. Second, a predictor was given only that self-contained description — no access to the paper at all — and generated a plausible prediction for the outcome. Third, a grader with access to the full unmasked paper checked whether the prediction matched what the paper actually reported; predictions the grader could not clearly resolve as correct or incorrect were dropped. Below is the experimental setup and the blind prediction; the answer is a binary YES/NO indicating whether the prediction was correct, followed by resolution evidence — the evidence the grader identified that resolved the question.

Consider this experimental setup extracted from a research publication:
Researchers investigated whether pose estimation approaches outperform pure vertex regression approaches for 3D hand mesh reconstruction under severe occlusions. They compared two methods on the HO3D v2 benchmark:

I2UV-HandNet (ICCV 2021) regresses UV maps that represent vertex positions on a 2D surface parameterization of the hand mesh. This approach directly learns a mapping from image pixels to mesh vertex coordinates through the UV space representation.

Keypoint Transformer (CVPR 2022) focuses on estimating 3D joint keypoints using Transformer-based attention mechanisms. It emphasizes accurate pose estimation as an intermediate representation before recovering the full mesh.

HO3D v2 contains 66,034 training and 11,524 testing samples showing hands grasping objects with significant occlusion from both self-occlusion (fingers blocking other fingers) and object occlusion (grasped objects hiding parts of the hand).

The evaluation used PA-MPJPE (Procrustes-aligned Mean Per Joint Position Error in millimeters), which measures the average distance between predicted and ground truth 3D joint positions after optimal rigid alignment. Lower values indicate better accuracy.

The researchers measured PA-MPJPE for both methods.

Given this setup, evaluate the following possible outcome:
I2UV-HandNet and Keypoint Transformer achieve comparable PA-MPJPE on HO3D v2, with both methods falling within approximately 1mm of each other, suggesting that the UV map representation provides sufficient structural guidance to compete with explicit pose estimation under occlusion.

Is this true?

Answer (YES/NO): YES